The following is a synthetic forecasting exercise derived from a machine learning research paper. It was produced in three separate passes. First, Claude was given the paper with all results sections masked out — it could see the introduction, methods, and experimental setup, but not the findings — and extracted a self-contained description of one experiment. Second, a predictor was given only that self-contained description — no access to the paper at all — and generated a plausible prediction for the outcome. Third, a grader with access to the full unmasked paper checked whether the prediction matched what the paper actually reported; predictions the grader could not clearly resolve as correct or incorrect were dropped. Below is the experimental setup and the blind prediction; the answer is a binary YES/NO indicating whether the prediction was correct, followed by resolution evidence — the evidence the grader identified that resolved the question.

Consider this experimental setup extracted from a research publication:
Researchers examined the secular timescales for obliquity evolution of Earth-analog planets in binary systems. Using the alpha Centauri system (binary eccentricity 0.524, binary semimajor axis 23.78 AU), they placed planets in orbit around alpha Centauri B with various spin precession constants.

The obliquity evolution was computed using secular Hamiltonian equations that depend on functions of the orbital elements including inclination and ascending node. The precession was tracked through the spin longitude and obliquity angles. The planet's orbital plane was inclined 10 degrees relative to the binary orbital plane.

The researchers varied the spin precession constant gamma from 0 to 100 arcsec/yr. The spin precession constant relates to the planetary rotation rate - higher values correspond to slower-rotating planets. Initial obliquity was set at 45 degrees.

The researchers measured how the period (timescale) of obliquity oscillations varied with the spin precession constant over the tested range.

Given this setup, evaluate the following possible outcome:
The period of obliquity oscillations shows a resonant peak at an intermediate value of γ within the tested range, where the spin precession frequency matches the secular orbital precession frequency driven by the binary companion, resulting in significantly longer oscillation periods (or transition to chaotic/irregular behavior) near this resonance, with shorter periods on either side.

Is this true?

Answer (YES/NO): YES